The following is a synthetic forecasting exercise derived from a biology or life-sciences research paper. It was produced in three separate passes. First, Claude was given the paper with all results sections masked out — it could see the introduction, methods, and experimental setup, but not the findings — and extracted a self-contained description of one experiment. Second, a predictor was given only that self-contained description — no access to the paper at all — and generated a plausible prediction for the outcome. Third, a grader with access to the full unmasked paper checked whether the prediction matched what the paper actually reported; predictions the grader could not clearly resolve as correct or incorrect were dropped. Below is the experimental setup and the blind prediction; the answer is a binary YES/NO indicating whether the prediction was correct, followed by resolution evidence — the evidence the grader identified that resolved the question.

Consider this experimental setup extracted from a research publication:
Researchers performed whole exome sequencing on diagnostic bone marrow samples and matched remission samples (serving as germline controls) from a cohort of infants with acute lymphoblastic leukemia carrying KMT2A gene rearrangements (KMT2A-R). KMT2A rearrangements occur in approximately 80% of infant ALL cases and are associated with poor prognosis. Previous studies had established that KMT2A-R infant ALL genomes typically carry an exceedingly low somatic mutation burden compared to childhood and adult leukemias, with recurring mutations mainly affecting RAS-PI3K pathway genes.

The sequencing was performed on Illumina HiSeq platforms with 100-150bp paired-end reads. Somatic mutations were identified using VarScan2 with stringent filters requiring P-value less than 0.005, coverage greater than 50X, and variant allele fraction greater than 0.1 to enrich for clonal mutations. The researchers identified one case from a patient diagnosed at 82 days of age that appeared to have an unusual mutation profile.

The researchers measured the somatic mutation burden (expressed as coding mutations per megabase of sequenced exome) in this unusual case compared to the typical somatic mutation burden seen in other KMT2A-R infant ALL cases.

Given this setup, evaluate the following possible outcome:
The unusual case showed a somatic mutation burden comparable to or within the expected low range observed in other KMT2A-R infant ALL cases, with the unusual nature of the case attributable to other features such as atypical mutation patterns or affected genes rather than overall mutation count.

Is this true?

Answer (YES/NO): NO